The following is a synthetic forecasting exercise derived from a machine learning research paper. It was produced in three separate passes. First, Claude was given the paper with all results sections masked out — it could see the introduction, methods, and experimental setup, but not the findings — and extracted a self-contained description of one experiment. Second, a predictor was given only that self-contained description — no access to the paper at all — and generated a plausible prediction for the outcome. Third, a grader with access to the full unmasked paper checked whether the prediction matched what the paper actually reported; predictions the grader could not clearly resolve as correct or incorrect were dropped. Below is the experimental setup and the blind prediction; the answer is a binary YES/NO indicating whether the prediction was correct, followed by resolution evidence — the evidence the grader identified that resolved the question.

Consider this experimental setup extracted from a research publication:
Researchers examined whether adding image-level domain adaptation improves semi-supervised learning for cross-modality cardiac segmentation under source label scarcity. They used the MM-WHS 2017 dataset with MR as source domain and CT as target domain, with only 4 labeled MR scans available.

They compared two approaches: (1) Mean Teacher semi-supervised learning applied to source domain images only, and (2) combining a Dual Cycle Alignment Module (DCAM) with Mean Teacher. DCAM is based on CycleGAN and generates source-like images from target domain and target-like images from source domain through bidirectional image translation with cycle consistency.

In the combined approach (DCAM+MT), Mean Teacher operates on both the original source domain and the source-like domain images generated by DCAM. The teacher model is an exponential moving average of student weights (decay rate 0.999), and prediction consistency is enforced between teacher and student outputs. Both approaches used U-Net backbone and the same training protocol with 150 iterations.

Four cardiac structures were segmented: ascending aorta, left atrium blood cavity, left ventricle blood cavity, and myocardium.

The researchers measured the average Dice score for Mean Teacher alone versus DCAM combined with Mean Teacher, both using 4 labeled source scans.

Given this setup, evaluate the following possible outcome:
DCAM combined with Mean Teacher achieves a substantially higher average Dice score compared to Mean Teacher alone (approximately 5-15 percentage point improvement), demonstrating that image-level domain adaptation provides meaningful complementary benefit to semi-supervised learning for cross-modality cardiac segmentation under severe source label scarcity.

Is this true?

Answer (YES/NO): NO